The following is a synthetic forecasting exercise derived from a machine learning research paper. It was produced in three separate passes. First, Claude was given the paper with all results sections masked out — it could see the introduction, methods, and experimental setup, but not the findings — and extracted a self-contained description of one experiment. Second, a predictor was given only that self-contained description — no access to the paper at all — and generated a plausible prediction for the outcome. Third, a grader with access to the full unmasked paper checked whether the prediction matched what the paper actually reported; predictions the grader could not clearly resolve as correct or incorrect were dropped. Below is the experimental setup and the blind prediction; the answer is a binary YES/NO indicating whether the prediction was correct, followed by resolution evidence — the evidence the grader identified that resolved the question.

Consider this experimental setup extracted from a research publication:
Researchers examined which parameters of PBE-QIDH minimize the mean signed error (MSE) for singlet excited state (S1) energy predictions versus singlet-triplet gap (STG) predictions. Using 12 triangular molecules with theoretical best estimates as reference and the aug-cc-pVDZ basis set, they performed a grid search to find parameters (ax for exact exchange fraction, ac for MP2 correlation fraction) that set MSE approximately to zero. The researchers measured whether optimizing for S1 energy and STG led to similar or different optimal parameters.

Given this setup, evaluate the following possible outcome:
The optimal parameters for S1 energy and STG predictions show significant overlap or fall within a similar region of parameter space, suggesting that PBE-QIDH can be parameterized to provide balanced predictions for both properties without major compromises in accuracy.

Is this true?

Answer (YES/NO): NO